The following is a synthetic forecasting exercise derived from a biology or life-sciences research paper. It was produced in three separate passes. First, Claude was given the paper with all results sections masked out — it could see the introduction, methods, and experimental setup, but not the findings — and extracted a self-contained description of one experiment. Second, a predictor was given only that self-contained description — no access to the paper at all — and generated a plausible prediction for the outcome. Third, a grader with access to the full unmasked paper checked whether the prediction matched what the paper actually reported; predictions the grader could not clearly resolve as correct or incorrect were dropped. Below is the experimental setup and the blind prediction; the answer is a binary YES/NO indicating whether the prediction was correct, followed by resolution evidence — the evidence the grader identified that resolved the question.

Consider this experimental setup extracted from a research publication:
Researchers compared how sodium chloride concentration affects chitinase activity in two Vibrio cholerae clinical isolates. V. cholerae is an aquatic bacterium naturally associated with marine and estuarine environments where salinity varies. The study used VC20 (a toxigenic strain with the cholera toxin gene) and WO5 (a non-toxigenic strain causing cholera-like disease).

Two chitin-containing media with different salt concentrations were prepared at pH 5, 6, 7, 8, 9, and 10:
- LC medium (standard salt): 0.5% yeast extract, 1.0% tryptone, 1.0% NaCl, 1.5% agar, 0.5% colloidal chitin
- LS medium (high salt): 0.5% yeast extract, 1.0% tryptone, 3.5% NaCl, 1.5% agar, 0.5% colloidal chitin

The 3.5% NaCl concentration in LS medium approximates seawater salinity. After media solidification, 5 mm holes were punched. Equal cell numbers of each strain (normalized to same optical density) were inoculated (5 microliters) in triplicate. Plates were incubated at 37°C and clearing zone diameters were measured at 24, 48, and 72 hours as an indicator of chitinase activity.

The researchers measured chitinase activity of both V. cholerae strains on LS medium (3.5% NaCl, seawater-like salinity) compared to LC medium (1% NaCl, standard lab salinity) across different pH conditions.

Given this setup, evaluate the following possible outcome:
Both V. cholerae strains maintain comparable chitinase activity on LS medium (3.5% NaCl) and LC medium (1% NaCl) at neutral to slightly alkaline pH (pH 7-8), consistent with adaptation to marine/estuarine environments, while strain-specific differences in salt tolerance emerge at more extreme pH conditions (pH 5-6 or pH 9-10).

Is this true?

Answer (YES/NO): NO